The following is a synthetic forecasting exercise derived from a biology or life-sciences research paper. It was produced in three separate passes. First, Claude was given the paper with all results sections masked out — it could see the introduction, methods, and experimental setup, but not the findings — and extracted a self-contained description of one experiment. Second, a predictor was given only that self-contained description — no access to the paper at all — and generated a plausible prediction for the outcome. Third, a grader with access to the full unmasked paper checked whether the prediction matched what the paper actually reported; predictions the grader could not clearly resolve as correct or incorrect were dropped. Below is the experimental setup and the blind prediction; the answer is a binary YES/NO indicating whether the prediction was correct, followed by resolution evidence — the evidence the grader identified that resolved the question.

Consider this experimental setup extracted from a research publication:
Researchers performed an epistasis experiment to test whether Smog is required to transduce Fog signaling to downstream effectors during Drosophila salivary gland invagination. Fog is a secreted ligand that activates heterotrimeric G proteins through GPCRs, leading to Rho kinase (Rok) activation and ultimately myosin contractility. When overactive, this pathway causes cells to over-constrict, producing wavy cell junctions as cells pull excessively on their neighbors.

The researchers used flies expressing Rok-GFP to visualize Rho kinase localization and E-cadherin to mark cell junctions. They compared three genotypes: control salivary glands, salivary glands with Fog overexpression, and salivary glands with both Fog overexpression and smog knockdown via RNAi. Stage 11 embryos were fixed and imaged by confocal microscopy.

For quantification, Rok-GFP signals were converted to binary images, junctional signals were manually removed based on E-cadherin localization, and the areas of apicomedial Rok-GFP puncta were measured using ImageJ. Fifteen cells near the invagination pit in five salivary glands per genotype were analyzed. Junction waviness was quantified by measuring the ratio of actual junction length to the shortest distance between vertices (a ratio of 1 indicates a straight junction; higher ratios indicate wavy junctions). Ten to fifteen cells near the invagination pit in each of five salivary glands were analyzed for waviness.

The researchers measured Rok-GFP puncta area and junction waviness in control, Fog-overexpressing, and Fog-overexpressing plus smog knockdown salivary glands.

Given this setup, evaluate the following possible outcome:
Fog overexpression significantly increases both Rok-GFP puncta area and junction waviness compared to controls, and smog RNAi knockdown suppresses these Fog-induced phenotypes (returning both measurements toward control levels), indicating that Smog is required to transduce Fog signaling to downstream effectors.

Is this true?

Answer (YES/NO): YES